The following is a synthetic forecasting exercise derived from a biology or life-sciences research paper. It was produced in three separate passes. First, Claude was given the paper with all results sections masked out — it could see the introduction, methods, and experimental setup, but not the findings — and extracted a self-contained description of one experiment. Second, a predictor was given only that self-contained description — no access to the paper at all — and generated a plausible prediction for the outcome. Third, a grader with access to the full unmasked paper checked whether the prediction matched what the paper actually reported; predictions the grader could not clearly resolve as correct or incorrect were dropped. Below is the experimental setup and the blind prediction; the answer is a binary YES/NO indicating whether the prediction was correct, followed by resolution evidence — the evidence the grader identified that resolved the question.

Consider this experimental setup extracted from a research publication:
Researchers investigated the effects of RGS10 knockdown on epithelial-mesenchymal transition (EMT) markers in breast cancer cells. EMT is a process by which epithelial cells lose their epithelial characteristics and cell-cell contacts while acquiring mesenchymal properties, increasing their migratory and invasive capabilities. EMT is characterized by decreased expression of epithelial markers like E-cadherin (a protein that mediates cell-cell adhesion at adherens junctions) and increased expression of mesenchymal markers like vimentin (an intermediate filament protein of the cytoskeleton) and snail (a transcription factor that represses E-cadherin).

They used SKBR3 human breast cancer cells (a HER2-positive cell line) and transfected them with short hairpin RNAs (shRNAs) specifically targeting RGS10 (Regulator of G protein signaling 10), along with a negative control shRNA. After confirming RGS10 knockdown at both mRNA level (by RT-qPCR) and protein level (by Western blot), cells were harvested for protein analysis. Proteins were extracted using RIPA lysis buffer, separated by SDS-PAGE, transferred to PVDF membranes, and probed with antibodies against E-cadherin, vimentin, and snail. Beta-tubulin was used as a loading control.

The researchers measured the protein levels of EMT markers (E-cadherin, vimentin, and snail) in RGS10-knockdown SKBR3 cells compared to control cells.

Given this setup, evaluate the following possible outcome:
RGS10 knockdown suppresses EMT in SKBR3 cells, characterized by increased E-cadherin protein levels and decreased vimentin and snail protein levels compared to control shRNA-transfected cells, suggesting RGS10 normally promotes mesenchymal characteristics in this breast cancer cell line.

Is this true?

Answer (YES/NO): NO